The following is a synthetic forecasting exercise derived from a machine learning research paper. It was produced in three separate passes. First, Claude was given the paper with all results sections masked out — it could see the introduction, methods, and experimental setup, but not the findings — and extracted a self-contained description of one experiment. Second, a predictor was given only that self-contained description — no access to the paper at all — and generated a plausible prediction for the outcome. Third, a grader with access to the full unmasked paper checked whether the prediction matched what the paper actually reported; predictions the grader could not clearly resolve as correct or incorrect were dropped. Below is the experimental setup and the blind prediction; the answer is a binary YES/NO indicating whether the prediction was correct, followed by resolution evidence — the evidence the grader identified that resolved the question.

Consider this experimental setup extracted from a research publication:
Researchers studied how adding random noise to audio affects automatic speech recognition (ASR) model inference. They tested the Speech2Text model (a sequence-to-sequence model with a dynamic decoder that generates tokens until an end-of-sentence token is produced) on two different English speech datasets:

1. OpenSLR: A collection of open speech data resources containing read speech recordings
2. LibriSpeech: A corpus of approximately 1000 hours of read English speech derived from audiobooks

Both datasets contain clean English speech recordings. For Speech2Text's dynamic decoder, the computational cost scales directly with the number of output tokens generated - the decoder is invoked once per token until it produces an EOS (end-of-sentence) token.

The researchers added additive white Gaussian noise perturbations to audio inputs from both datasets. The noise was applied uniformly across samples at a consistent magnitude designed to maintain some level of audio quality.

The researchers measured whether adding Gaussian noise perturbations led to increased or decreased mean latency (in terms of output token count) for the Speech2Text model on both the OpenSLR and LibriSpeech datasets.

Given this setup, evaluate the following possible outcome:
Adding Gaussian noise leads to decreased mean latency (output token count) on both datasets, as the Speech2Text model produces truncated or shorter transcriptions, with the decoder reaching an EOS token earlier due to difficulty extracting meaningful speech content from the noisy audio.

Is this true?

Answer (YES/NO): NO